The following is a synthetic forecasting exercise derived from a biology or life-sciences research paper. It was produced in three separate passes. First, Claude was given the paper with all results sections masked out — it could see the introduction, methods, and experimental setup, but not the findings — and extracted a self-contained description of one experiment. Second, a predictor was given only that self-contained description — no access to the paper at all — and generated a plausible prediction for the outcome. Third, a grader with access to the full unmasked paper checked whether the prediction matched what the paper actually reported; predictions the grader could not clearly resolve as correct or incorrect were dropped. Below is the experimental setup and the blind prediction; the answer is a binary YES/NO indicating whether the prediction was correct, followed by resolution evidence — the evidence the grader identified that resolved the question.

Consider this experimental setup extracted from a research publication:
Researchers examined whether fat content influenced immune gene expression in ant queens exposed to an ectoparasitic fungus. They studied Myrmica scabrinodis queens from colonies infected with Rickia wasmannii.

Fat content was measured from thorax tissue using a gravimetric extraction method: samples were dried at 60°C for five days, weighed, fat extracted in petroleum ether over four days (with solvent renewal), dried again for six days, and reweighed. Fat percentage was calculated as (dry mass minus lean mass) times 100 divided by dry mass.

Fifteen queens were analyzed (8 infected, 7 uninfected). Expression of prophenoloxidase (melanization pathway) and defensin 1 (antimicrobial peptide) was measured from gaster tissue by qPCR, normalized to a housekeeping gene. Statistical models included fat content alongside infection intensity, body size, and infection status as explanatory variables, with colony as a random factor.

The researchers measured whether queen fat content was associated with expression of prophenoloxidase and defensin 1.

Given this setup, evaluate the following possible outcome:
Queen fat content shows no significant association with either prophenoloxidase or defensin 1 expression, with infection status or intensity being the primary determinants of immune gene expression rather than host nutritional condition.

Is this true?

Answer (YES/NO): NO